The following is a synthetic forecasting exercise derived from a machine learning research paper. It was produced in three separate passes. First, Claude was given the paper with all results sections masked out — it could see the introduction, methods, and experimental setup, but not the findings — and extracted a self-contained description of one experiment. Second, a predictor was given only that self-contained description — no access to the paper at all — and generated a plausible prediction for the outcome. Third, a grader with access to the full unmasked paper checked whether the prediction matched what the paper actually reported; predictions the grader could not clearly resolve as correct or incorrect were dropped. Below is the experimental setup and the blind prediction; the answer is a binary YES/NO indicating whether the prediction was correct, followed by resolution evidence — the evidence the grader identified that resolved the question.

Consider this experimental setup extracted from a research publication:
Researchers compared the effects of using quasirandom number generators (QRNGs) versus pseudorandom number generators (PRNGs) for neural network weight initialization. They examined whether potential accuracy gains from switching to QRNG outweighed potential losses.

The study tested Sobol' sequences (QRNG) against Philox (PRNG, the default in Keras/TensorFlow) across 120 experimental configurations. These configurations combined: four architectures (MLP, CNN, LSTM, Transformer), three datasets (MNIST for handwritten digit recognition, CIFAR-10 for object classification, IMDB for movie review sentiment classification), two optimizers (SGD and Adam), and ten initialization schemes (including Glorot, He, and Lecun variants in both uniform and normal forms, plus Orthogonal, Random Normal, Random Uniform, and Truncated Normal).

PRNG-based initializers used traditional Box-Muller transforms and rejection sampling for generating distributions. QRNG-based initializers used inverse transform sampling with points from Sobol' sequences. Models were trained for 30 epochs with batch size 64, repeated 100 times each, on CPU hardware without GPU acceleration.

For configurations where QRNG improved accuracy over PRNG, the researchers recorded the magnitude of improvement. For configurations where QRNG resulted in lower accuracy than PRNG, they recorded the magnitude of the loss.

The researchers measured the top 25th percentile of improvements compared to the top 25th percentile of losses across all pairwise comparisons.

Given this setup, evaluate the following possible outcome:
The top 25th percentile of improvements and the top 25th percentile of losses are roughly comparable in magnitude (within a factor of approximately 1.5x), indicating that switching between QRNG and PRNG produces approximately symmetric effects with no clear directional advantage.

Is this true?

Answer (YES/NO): NO